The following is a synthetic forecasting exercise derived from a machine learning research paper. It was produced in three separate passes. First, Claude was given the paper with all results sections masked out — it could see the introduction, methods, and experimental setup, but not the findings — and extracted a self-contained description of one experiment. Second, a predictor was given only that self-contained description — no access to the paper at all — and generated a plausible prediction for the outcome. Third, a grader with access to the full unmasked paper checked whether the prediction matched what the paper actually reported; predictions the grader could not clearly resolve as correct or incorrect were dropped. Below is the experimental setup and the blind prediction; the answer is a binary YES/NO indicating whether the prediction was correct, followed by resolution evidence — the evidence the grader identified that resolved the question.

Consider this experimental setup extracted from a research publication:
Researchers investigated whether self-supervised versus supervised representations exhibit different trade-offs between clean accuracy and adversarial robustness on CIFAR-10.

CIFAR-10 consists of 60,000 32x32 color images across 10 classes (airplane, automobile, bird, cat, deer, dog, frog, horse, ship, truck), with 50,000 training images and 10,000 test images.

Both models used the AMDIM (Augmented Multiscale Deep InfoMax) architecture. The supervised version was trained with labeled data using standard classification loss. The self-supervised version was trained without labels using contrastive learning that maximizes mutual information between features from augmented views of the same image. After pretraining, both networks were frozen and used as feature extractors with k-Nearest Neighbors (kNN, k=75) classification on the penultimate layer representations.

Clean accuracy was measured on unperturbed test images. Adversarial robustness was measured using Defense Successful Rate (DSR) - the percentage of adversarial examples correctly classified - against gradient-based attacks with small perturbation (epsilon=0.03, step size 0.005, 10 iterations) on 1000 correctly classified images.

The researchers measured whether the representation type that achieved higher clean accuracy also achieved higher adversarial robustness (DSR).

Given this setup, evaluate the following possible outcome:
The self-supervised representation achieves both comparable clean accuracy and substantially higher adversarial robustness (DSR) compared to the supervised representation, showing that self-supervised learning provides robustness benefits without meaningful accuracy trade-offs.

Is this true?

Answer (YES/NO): NO